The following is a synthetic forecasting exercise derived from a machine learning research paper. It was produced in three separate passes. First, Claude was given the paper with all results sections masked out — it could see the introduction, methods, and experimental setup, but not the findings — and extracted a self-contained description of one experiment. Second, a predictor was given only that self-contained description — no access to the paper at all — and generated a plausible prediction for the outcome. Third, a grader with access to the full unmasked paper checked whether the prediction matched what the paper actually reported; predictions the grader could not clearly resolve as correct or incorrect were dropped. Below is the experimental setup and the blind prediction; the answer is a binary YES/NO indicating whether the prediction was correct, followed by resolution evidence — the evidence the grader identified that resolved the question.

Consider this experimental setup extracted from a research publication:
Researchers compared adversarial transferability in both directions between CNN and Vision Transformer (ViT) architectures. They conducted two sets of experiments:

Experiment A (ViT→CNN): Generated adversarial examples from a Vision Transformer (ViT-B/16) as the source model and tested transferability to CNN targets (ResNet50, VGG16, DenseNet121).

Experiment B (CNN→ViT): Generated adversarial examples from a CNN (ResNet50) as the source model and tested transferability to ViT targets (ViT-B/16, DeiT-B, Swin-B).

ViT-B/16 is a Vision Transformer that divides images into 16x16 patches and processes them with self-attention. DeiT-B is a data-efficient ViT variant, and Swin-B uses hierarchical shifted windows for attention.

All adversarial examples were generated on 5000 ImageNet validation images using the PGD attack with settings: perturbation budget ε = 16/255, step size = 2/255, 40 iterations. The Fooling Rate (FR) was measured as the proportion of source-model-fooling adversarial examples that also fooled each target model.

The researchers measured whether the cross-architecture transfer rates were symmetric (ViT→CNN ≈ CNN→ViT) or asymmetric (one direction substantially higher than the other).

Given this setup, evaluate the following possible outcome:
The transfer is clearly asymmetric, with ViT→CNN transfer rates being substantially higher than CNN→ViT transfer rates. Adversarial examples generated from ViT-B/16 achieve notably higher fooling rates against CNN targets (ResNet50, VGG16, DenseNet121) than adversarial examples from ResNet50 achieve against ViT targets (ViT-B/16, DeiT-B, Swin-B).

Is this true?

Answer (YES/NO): YES